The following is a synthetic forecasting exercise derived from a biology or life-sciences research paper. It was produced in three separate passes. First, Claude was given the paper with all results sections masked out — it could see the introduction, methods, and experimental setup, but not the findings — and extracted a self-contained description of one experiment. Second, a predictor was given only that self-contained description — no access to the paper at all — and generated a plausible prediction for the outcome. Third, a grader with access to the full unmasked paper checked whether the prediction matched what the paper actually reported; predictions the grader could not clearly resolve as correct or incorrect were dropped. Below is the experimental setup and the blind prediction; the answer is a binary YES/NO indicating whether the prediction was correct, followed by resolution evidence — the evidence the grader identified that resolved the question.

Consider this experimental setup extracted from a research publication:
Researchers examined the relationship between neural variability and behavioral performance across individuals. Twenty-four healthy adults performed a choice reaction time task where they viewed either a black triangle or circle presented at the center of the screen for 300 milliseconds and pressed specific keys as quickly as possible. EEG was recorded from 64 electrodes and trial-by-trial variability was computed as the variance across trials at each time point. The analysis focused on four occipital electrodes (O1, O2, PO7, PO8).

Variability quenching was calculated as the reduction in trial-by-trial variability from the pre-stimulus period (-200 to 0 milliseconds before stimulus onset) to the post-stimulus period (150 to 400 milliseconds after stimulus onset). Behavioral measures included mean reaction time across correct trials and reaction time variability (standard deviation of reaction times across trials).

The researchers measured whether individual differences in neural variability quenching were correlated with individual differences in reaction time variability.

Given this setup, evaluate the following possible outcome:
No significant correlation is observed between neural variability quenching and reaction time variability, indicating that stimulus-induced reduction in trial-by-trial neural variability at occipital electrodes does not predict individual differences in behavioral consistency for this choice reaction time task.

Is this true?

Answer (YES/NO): YES